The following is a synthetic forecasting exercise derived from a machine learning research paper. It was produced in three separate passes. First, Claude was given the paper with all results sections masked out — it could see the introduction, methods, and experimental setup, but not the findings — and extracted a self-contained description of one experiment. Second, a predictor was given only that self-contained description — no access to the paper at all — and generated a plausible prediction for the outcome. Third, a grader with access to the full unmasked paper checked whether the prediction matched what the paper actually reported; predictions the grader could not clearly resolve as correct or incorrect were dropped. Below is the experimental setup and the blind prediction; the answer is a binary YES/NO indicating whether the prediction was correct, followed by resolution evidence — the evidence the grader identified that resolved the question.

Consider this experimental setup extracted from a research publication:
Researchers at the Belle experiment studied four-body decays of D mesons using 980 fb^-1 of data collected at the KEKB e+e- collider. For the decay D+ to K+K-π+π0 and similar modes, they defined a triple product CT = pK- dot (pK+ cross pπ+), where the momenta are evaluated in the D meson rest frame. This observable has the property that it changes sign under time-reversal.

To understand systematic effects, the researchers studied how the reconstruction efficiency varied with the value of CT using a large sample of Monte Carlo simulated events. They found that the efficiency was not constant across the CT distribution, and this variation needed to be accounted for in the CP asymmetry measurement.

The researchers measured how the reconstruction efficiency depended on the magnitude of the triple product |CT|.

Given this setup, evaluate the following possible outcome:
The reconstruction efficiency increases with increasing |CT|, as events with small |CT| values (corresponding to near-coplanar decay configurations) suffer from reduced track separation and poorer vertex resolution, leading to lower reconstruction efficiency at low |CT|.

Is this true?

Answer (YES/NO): NO